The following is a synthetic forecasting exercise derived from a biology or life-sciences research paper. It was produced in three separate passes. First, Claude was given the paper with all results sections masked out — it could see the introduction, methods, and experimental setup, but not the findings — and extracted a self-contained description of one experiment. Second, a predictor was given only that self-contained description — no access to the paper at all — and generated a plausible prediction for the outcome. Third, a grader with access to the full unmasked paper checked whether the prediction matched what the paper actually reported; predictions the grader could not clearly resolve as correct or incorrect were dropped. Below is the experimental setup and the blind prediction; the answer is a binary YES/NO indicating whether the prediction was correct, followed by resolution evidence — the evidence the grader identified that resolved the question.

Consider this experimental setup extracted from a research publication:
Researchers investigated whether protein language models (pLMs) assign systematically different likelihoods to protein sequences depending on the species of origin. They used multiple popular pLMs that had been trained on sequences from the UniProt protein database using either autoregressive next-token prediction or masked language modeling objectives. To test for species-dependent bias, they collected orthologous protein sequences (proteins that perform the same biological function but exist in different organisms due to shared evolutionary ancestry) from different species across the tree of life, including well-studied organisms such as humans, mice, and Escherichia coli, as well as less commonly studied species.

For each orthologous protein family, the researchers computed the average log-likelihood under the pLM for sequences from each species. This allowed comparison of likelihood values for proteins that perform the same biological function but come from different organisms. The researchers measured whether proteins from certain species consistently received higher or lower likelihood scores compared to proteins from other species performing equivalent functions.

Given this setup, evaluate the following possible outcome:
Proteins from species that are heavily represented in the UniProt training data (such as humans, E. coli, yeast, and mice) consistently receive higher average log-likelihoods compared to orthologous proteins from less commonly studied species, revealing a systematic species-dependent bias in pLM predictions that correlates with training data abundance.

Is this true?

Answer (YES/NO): NO